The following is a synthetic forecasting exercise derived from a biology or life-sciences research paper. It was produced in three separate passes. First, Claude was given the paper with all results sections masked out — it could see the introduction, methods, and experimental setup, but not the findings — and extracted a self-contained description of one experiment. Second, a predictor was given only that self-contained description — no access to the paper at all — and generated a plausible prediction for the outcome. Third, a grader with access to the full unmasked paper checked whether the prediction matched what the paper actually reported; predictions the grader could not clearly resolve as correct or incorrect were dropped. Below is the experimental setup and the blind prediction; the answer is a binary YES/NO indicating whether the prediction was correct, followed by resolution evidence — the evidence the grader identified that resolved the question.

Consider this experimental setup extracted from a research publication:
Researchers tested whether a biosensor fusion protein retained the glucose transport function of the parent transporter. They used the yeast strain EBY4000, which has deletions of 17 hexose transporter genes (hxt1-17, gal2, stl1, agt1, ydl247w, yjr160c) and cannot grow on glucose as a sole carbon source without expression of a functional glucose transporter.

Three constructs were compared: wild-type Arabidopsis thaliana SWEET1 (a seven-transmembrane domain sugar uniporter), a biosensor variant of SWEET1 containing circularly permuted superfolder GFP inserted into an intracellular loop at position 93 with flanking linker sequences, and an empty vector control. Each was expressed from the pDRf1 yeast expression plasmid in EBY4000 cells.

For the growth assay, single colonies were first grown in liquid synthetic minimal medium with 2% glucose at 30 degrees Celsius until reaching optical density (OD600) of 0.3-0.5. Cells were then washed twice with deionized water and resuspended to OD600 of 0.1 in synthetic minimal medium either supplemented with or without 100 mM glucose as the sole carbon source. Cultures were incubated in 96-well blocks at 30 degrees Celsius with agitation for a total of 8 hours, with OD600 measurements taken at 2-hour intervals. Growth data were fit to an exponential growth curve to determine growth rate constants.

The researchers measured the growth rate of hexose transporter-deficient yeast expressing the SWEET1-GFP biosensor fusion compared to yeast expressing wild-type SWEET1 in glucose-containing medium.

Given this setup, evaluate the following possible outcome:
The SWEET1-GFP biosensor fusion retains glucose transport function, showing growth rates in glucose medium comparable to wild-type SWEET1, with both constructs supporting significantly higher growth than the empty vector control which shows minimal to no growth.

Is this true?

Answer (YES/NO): NO